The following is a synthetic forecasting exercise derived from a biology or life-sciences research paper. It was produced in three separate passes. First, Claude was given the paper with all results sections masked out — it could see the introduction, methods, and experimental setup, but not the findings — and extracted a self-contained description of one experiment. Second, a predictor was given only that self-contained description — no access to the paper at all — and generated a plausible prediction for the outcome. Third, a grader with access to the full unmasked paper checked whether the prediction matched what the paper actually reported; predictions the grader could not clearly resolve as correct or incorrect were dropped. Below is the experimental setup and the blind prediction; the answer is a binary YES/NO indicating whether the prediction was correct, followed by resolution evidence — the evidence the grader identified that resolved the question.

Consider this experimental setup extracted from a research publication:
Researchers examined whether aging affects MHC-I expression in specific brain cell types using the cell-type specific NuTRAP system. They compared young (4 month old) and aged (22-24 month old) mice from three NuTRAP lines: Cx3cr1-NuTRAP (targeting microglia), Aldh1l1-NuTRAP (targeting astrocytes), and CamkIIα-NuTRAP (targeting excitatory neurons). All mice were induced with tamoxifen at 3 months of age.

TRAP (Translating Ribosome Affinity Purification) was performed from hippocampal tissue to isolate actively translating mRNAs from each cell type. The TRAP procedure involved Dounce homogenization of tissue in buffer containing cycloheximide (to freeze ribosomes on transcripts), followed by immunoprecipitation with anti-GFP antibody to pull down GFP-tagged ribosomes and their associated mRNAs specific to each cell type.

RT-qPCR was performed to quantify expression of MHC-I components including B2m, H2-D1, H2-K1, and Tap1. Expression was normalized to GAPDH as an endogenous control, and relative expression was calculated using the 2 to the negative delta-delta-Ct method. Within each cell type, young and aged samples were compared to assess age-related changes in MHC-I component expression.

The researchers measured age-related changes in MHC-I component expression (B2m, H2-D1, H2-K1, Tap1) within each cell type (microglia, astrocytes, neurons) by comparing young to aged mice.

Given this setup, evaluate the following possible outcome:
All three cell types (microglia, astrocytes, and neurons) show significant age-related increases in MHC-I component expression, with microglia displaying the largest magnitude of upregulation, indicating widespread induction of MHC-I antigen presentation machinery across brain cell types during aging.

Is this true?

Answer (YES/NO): NO